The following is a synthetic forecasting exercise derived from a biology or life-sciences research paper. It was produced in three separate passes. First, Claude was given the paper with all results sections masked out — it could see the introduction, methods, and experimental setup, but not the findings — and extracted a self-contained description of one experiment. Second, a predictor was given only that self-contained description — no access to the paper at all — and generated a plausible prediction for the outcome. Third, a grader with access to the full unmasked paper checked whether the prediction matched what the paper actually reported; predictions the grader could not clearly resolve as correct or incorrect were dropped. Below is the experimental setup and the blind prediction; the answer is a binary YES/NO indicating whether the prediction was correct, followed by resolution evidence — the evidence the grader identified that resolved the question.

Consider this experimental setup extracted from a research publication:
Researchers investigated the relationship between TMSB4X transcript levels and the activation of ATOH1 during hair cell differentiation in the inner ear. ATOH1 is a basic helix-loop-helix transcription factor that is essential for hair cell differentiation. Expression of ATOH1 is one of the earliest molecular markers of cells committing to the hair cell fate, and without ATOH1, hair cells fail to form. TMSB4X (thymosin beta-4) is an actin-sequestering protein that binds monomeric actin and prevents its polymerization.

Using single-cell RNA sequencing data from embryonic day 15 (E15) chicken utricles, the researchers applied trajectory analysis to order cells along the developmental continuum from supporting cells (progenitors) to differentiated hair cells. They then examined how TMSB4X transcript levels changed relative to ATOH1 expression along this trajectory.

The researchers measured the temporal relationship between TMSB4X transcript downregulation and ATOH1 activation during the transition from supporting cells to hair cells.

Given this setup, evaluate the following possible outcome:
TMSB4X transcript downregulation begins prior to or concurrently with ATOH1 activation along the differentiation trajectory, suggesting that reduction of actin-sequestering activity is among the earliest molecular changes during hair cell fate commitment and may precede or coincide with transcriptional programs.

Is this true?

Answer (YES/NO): NO